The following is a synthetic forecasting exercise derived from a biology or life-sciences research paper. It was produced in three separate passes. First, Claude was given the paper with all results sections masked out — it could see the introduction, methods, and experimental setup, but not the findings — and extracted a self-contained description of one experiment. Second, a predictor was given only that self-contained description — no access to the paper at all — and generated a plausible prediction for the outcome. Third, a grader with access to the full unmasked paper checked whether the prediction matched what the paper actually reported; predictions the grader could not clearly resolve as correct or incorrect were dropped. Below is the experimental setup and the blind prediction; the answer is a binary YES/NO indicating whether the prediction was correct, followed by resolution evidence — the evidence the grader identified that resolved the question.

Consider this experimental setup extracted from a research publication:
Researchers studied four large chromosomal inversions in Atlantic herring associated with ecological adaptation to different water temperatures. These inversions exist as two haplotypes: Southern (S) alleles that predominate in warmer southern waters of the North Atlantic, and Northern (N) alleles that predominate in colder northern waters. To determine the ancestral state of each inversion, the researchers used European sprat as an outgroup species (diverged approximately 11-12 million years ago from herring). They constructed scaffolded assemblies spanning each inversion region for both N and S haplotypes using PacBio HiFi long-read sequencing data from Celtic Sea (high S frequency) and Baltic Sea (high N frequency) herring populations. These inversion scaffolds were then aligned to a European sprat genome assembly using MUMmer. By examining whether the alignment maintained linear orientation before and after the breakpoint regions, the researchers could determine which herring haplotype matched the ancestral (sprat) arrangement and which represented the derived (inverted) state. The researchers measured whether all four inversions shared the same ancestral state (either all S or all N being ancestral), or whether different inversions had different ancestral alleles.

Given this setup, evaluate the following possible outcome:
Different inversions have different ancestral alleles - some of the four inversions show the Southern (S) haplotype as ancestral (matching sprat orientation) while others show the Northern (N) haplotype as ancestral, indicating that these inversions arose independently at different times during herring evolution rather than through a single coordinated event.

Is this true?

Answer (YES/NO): YES